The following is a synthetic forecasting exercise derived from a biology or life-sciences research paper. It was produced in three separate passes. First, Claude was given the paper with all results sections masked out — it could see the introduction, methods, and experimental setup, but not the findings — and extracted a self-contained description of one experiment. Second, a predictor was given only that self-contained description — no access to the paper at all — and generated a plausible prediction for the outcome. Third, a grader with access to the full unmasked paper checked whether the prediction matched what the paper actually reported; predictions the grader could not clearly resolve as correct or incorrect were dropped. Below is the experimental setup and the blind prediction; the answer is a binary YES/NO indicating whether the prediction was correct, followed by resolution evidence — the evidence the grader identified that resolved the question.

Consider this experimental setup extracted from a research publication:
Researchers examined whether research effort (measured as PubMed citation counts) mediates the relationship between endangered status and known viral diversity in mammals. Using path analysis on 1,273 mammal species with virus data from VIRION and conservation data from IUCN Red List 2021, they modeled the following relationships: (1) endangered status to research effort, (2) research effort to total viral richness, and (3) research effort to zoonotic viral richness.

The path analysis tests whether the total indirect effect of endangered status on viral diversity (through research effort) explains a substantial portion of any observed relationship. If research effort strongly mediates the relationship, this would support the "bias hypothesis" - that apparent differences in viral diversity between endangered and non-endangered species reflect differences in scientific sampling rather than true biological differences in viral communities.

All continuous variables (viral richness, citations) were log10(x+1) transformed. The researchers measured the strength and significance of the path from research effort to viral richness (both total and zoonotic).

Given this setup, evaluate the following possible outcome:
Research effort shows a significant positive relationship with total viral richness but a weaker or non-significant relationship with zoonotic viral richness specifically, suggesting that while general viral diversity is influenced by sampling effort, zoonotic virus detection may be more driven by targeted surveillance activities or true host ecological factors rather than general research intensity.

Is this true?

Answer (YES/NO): NO